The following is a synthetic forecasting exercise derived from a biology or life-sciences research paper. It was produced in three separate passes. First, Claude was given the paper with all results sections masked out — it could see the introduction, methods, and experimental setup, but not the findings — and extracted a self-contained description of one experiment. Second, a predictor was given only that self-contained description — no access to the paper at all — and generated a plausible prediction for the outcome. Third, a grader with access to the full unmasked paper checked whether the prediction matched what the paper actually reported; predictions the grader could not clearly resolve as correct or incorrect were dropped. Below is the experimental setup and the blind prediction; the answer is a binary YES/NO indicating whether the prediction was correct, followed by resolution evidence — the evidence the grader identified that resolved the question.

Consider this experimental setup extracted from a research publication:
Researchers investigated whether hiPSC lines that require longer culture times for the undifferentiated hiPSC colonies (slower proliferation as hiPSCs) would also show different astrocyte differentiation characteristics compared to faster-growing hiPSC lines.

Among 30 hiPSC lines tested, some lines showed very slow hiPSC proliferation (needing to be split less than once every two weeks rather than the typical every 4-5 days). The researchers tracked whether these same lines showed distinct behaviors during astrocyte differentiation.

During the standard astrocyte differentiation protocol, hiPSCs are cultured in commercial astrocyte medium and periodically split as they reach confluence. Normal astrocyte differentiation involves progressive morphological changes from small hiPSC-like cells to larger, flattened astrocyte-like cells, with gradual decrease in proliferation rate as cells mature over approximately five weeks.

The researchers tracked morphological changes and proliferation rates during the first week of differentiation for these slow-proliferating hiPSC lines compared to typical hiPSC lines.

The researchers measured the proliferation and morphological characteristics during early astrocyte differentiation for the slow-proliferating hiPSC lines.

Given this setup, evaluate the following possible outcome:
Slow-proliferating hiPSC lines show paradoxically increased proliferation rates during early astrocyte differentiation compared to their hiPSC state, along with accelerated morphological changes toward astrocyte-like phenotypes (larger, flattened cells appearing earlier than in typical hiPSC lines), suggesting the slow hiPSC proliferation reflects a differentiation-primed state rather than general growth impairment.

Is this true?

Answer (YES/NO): NO